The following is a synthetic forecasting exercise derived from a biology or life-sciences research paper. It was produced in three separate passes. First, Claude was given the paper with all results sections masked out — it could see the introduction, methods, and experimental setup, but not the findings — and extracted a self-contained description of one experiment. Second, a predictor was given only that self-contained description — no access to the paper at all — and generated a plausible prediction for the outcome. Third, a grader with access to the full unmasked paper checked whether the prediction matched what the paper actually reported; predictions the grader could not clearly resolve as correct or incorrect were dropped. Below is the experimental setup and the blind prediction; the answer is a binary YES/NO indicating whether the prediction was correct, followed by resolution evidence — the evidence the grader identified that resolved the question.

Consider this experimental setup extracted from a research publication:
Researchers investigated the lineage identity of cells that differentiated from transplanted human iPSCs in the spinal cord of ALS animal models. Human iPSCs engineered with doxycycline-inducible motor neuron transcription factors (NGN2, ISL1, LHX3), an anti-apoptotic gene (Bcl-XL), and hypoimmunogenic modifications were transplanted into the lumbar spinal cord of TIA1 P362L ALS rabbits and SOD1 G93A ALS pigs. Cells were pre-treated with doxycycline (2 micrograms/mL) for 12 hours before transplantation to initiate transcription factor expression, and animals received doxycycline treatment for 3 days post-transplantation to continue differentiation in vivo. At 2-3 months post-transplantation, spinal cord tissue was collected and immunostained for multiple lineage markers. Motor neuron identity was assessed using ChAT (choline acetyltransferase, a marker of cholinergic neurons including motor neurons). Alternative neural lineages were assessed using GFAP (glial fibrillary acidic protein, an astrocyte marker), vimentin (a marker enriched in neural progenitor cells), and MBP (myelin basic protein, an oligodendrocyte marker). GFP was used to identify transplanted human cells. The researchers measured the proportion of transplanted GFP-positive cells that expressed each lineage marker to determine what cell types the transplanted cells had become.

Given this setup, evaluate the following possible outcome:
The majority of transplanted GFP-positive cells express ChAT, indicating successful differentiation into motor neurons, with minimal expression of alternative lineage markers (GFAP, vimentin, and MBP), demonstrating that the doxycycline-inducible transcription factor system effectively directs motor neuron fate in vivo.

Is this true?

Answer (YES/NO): YES